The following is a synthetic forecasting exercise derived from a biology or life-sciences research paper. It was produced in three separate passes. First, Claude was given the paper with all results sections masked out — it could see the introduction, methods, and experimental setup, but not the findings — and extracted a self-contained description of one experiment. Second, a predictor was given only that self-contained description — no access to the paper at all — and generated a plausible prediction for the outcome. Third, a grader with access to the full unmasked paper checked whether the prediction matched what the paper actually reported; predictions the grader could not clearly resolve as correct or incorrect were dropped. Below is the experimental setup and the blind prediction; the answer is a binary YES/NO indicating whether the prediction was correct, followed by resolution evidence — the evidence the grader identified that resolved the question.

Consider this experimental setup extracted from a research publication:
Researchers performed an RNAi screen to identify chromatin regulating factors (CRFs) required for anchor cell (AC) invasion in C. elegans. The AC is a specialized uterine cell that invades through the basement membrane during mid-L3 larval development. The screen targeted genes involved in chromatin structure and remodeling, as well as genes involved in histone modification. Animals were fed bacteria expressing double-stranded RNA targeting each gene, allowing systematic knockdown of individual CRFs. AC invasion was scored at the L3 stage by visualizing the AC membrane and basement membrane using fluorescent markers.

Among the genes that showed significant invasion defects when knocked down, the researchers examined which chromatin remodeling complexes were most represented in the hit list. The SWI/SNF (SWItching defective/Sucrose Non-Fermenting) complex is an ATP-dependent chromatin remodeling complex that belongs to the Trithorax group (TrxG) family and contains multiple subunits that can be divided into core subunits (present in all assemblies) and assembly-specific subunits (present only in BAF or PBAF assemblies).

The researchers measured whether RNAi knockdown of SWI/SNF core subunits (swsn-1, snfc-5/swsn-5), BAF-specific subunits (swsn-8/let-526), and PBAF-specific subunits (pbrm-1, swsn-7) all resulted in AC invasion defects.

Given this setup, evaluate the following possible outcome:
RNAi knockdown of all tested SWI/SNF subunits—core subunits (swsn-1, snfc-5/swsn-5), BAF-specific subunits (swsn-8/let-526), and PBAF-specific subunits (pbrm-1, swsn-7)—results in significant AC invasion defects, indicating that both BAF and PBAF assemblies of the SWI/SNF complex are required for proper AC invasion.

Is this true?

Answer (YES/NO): YES